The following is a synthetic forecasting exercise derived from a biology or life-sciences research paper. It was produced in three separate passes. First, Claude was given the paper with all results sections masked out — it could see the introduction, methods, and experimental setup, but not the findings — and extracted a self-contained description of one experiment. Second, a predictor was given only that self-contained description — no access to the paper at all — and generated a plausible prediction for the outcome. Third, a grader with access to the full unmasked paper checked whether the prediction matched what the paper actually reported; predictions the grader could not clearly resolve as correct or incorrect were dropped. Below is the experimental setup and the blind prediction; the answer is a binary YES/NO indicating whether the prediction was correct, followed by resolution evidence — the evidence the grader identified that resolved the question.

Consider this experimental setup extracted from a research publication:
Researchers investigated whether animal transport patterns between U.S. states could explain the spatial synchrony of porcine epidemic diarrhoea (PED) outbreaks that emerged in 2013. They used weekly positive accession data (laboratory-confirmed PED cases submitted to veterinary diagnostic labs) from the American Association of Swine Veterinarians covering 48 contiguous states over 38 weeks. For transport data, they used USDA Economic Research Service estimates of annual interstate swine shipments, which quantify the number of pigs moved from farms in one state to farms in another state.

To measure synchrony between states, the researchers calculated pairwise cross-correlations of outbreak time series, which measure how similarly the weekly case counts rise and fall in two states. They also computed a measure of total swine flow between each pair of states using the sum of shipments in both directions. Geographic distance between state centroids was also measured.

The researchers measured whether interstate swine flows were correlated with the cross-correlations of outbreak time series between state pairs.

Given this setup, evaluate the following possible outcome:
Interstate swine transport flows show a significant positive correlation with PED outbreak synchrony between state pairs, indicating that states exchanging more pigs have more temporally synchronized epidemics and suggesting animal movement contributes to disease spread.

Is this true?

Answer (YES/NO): YES